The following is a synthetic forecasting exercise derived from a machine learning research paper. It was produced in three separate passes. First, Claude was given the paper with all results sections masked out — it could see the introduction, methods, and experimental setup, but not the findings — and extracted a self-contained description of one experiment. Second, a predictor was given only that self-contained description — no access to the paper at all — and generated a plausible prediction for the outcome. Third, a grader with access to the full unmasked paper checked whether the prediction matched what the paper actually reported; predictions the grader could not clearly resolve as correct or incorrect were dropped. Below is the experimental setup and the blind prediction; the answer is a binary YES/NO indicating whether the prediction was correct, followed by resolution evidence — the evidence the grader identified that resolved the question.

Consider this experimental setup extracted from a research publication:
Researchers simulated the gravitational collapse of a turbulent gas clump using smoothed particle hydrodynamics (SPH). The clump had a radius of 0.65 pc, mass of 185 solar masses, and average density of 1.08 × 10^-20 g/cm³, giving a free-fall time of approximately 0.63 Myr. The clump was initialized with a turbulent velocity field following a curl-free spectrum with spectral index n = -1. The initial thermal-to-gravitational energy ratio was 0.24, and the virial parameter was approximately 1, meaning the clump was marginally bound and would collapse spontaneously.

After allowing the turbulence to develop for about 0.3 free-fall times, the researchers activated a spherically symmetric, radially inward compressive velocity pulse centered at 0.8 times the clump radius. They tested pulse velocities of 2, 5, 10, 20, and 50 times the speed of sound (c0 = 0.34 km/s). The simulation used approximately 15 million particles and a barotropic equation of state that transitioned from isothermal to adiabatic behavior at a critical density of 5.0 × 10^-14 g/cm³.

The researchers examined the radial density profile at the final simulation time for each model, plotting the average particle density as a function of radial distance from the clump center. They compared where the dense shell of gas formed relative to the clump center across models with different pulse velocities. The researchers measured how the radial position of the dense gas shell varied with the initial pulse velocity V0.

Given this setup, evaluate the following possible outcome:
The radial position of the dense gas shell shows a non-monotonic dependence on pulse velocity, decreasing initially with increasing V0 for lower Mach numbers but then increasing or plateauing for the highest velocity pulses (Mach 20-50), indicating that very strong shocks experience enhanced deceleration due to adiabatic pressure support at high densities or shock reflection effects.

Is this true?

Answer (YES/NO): NO